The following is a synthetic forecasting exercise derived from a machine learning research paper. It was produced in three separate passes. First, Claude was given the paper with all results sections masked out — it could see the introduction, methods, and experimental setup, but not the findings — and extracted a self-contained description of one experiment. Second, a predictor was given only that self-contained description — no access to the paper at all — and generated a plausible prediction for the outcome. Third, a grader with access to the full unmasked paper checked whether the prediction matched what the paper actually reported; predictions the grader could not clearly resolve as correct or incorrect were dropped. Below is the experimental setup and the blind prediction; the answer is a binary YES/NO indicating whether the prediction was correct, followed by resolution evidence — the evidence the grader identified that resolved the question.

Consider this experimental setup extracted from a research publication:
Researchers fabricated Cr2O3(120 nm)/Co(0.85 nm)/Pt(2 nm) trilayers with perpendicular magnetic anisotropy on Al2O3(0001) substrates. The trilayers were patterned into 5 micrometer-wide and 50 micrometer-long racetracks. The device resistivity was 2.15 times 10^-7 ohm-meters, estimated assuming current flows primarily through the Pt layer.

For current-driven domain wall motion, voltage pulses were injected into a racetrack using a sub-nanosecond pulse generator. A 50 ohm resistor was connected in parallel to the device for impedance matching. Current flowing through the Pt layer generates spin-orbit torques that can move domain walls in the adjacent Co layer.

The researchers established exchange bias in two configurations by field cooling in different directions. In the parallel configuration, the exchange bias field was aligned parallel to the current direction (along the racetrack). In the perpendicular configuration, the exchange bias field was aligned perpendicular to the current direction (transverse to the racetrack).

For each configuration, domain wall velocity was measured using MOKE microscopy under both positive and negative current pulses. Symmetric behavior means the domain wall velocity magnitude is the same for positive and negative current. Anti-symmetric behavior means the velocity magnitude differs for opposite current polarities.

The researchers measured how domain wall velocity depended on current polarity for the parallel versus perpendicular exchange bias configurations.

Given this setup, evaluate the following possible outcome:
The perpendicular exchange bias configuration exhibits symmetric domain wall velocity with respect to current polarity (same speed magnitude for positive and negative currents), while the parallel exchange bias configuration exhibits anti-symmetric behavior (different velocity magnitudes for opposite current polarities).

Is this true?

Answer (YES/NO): NO